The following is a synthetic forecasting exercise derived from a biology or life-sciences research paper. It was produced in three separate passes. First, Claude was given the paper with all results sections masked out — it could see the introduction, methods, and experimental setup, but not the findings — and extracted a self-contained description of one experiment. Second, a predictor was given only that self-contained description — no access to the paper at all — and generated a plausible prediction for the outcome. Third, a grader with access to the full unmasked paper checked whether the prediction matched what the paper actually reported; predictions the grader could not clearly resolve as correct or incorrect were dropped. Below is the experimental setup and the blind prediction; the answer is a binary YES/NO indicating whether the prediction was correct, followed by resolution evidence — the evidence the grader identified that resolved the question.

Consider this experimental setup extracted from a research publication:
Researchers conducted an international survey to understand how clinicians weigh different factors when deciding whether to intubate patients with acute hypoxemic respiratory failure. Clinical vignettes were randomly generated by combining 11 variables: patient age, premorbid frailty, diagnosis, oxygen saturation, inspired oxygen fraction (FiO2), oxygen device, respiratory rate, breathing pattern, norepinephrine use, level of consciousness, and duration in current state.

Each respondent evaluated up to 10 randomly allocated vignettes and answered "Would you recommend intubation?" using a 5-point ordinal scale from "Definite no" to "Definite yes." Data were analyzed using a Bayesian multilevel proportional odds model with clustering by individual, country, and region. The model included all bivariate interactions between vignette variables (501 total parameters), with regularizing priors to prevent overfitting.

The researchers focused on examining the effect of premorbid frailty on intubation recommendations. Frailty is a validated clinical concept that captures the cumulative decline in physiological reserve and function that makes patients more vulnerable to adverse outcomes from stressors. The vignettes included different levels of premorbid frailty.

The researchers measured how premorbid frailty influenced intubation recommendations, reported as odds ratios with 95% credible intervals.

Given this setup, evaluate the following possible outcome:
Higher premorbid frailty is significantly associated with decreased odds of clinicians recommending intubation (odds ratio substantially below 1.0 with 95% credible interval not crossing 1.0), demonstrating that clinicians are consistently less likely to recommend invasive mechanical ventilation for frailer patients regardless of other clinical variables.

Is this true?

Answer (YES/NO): NO